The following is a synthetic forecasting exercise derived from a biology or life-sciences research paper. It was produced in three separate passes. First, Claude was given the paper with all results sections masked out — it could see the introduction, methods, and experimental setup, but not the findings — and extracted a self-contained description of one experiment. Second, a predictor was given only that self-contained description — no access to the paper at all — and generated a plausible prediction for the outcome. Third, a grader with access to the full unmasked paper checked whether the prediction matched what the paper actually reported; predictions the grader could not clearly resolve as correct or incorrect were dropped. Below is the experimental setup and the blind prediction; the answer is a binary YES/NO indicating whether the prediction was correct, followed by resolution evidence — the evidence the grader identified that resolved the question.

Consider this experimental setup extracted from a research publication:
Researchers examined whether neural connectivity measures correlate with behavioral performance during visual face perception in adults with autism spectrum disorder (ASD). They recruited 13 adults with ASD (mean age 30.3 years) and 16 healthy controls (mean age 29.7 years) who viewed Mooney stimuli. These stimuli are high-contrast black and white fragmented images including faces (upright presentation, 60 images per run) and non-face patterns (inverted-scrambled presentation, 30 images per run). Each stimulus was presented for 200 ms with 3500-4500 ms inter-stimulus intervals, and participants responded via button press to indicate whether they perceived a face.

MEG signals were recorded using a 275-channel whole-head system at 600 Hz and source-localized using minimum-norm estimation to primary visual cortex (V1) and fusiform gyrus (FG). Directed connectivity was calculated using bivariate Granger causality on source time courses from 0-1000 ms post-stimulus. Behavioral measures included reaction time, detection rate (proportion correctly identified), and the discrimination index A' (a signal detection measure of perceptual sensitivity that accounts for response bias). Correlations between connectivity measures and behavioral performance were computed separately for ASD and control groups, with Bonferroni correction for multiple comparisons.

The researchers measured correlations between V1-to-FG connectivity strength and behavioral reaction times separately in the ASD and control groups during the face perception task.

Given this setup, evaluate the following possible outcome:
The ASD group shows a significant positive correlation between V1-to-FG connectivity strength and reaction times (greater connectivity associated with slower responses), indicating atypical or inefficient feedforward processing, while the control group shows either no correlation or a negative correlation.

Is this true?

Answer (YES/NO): NO